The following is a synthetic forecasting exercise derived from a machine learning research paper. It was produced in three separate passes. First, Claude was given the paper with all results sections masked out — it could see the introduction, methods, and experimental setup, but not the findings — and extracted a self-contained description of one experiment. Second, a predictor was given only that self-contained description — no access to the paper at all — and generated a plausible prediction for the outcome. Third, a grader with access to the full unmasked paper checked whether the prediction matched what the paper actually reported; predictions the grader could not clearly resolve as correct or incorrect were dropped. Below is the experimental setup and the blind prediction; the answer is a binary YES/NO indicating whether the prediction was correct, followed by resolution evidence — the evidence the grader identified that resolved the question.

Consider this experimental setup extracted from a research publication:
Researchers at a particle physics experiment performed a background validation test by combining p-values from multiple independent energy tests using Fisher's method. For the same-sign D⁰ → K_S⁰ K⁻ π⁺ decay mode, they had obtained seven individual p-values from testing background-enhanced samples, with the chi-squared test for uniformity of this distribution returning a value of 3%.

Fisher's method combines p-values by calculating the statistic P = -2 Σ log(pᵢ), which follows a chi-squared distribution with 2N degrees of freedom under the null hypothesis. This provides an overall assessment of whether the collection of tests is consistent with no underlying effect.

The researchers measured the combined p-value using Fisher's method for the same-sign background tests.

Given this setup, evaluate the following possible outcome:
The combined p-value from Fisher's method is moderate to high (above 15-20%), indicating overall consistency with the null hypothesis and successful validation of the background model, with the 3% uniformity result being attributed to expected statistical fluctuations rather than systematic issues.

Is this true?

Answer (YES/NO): YES